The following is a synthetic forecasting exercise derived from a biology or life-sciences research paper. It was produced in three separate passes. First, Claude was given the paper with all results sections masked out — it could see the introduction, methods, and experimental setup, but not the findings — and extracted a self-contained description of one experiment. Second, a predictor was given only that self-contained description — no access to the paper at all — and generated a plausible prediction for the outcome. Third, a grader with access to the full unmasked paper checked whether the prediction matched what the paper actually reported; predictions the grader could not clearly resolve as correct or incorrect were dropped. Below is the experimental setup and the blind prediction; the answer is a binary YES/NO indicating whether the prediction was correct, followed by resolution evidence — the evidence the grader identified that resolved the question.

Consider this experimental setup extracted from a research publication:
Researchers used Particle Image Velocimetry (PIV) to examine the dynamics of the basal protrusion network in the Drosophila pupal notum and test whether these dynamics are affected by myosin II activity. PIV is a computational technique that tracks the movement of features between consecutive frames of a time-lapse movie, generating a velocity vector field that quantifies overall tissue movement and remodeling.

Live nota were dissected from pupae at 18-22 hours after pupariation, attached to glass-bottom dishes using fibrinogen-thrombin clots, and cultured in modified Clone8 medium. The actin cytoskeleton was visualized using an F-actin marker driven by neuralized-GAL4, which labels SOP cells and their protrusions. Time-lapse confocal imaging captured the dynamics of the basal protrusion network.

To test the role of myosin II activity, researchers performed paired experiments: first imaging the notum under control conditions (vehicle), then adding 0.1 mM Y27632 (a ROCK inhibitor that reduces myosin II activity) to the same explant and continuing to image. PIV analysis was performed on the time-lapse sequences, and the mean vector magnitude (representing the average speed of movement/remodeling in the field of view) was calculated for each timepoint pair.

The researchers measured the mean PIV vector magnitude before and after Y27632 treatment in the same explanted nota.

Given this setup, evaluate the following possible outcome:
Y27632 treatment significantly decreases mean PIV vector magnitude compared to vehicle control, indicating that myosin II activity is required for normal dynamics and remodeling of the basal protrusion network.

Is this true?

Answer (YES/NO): YES